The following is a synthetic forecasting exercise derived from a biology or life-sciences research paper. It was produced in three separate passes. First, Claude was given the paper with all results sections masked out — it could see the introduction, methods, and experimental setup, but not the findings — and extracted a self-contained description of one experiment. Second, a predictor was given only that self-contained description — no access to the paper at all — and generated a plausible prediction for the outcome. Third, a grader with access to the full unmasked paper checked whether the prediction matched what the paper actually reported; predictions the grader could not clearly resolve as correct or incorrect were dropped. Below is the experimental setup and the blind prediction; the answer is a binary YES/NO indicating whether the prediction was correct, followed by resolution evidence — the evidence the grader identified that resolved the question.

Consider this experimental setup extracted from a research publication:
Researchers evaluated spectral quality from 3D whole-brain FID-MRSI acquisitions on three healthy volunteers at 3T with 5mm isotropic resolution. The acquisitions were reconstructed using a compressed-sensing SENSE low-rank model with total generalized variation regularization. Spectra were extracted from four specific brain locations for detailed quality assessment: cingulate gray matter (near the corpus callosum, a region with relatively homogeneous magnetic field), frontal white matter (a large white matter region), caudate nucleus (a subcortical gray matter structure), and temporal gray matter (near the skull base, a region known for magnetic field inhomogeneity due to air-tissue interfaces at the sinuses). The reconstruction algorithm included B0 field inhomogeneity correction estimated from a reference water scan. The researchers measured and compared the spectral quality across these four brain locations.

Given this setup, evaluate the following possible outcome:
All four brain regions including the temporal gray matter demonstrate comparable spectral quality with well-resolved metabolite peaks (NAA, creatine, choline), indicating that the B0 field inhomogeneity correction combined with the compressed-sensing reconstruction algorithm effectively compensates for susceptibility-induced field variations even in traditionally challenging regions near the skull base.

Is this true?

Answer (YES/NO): YES